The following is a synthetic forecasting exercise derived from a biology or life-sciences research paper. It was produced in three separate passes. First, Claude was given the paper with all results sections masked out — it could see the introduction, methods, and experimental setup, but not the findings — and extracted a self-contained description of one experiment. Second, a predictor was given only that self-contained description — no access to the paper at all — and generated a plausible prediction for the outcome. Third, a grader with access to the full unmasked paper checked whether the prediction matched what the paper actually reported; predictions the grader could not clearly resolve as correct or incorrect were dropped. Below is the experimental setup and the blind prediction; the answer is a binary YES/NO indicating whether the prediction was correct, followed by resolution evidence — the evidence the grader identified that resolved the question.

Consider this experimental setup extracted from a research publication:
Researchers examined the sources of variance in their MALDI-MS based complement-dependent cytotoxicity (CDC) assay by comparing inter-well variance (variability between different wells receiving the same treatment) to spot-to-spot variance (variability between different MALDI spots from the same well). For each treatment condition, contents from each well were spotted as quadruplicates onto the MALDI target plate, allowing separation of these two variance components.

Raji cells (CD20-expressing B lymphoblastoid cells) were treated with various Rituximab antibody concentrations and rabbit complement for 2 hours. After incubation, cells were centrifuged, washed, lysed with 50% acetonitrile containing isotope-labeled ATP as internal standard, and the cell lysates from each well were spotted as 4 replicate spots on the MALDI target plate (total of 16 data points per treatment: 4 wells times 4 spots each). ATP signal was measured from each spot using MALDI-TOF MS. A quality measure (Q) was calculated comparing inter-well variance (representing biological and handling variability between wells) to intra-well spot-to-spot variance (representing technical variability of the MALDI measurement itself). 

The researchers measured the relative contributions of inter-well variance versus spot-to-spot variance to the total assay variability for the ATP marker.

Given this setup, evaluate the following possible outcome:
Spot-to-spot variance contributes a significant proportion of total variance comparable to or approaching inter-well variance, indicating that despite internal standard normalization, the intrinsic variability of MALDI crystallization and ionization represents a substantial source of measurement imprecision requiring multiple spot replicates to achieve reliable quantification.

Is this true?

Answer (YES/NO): NO